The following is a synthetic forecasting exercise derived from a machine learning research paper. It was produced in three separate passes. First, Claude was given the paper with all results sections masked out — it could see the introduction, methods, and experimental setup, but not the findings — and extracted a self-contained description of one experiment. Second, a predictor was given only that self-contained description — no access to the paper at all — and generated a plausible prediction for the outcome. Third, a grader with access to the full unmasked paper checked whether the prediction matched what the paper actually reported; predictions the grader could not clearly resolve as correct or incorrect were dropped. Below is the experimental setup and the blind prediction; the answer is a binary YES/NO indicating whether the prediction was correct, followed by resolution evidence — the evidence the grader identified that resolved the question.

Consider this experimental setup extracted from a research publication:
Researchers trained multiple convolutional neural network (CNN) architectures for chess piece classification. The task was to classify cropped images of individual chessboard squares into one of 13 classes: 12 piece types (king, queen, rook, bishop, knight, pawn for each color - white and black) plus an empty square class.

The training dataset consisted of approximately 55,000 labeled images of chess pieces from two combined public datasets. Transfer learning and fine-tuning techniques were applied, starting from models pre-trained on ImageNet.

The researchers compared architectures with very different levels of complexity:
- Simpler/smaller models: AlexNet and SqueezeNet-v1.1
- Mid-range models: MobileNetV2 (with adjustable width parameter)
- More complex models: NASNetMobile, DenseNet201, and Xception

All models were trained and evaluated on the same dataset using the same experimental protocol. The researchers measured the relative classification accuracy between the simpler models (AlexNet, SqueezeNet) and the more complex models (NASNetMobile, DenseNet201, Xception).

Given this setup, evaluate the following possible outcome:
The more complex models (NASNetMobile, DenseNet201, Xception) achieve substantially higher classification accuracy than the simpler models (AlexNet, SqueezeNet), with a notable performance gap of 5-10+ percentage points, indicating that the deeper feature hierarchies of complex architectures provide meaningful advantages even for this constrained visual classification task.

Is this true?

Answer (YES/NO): NO